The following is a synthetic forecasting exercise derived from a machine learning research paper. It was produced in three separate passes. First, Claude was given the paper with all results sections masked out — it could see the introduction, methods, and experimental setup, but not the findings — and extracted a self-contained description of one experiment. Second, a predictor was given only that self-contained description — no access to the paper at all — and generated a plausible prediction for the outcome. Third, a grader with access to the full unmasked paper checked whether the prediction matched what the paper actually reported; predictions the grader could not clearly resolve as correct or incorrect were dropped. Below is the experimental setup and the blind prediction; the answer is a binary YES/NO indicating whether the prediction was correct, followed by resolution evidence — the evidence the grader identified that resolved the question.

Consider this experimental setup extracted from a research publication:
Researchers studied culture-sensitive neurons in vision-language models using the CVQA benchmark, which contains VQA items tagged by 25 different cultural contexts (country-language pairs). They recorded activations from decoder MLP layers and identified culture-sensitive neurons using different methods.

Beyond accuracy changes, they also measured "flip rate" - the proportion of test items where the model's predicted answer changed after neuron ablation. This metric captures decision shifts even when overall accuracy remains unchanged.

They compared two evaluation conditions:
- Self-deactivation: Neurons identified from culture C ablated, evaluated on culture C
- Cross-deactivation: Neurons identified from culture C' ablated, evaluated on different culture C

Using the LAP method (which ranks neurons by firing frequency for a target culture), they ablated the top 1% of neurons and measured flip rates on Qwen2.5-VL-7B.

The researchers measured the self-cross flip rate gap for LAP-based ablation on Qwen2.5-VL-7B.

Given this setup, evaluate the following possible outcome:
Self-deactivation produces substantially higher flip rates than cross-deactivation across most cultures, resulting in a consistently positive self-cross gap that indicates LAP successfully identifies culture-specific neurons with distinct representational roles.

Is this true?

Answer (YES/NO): NO